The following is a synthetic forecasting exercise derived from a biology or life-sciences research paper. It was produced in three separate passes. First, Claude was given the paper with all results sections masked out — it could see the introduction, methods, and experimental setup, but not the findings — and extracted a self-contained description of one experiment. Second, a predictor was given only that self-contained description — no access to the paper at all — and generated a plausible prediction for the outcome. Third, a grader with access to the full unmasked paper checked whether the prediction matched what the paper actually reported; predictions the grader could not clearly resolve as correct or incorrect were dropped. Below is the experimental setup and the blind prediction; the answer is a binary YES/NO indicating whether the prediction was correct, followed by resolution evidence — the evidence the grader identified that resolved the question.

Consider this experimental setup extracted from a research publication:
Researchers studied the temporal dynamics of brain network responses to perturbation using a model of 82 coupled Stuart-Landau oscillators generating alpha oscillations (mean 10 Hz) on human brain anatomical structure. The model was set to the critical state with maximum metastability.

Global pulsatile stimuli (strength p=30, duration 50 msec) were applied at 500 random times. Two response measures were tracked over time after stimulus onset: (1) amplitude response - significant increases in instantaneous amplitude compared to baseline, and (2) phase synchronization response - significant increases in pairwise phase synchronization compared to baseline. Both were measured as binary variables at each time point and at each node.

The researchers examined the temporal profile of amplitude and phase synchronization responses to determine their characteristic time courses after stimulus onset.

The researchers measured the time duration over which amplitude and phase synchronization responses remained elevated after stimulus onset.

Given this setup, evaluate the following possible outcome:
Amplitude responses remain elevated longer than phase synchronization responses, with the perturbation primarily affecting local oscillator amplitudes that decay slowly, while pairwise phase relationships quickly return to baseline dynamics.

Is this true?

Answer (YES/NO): YES